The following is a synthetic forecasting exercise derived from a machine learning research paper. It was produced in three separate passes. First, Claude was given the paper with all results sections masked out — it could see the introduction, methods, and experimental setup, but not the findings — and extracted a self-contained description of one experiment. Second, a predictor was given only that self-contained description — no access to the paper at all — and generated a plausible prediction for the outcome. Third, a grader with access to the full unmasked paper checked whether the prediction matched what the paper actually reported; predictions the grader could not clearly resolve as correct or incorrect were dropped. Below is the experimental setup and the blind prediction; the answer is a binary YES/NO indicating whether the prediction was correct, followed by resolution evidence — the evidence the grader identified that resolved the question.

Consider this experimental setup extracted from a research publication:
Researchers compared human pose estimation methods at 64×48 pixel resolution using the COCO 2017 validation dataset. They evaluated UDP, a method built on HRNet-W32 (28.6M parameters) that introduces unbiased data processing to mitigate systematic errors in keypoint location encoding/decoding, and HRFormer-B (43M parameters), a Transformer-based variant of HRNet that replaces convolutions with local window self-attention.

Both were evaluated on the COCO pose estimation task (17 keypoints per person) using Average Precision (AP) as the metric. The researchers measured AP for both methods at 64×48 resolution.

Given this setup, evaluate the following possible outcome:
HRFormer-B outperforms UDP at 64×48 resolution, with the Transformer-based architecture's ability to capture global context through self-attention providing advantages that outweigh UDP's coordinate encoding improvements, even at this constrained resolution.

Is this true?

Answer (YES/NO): NO